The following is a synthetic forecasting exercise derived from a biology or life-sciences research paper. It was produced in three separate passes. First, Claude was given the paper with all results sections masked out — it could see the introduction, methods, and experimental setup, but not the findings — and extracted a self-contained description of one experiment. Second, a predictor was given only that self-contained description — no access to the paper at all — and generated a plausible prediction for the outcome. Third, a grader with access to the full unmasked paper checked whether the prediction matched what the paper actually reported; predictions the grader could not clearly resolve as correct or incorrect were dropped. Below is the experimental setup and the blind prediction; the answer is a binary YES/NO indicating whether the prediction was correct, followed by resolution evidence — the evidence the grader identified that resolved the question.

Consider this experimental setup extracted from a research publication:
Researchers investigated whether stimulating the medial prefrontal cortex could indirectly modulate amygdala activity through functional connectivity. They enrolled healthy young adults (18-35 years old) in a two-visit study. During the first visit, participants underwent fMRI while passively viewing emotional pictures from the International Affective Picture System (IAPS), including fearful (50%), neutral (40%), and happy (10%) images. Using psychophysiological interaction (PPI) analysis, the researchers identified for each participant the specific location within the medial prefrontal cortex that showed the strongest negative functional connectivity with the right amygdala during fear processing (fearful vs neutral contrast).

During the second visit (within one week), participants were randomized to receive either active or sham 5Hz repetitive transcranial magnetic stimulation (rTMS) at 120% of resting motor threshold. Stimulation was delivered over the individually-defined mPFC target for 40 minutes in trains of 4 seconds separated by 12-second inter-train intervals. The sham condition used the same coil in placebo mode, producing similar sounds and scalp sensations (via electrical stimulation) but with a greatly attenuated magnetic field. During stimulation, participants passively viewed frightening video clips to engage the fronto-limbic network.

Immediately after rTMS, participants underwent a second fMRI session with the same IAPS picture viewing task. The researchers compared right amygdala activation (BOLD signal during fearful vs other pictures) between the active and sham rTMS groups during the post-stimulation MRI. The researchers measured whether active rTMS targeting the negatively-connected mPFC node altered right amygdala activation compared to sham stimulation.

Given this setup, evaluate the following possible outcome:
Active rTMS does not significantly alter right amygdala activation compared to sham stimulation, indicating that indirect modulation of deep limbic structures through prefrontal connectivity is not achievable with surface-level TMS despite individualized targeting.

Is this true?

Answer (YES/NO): NO